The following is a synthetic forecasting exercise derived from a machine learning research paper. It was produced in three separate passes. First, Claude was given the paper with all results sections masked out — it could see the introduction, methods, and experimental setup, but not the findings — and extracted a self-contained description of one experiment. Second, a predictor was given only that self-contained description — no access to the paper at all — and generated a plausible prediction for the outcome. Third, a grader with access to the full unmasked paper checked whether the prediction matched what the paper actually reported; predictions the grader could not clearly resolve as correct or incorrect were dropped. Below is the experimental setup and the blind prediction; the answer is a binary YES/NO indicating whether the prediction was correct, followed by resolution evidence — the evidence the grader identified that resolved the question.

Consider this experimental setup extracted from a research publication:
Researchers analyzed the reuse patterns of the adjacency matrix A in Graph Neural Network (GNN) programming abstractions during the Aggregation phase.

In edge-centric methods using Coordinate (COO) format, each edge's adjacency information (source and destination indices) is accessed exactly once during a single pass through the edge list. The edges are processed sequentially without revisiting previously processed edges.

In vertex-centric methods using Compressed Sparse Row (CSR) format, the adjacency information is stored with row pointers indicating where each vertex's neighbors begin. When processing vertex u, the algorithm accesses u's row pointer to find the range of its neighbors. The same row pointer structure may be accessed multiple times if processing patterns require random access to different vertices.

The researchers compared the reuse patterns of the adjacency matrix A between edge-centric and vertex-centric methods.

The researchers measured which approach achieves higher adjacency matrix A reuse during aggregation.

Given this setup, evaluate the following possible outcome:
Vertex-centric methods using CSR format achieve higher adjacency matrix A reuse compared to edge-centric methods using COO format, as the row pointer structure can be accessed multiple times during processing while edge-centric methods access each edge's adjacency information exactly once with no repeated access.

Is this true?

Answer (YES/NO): YES